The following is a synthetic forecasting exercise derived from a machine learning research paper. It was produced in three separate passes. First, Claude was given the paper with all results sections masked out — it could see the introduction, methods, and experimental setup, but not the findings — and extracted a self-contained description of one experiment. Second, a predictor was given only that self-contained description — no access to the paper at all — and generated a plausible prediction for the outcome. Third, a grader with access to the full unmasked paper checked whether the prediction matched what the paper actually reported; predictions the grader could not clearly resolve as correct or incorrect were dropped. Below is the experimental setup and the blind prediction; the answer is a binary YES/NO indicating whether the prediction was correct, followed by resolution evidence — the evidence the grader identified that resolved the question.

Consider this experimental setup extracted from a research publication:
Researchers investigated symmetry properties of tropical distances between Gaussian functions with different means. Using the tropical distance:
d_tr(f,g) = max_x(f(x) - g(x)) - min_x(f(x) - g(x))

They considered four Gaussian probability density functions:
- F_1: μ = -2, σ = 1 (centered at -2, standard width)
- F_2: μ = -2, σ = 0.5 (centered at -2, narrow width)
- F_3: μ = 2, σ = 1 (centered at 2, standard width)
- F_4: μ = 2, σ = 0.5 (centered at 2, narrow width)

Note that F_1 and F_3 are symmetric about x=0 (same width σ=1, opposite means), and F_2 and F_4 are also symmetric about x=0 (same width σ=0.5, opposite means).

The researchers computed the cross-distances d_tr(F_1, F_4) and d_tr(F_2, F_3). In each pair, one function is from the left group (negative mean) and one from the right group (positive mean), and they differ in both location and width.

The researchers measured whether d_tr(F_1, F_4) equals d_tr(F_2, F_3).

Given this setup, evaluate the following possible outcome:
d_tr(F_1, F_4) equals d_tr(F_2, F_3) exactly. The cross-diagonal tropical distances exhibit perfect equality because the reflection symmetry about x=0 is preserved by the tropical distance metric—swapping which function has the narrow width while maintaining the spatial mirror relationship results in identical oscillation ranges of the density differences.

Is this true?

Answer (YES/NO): YES